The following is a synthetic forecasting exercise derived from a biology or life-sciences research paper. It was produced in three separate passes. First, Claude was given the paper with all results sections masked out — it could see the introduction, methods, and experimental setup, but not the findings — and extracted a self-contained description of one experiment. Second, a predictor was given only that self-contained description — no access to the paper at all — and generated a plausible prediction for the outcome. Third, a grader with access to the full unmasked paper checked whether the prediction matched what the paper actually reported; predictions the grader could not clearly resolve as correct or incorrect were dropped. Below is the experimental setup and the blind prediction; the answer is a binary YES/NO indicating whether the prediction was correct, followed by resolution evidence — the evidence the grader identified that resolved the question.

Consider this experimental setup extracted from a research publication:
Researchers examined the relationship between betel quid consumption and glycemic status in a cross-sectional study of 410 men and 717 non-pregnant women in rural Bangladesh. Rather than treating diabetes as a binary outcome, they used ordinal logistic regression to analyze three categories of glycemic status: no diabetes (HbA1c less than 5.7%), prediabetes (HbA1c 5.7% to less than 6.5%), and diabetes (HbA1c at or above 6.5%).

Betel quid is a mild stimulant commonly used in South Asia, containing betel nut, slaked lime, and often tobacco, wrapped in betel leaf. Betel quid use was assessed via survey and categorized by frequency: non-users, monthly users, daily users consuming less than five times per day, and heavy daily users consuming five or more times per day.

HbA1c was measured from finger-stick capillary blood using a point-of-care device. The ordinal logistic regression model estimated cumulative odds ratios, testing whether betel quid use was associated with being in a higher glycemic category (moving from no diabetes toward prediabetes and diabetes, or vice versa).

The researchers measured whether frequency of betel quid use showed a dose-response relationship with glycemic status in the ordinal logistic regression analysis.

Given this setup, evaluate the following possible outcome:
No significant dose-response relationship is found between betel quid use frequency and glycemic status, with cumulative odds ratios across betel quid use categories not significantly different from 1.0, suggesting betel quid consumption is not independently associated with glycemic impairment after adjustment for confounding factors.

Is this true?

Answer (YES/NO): NO